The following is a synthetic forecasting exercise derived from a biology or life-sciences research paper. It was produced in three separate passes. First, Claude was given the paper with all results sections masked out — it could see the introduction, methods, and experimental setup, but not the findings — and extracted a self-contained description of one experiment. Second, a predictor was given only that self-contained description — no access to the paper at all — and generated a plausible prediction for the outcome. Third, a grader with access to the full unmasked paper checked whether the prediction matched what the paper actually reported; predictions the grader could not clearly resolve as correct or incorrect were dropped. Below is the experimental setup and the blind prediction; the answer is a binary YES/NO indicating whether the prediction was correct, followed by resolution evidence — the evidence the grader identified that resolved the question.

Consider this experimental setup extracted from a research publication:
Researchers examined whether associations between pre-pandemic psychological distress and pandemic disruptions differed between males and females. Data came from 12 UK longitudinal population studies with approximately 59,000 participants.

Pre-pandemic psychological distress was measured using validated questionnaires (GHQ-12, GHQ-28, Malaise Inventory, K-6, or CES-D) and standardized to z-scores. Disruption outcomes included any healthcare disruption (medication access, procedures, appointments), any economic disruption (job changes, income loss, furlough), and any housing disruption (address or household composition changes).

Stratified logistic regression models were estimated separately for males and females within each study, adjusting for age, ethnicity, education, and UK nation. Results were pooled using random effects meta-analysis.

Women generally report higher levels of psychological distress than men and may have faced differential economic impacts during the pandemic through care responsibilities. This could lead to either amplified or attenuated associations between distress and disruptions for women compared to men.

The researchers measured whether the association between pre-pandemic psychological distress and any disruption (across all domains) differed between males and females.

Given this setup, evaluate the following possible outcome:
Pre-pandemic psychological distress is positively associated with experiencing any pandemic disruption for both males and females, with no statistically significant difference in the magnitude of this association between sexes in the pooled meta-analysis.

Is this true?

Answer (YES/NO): YES